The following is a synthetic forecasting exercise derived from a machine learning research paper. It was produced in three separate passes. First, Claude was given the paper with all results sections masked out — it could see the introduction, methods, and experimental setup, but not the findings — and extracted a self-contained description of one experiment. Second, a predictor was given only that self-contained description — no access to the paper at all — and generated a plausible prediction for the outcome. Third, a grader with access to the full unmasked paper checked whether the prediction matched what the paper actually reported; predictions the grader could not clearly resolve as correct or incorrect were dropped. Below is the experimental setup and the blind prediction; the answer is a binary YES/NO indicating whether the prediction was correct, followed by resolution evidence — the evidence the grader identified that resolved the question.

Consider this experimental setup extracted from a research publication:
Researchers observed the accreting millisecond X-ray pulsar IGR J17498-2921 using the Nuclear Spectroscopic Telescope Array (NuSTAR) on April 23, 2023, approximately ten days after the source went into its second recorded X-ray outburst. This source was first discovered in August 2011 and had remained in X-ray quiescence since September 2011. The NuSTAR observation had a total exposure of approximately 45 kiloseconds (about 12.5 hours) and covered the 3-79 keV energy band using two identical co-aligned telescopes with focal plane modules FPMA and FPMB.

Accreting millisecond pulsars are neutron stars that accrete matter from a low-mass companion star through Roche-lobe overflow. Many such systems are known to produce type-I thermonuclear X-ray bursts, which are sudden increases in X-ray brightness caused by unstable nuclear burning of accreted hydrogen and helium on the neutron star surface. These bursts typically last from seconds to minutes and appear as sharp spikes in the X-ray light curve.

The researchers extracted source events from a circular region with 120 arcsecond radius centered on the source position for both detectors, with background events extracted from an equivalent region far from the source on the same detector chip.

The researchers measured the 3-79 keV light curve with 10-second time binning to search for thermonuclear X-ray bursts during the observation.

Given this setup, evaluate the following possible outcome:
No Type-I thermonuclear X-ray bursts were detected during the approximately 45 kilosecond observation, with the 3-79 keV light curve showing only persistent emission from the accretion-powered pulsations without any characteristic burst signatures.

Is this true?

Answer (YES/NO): NO